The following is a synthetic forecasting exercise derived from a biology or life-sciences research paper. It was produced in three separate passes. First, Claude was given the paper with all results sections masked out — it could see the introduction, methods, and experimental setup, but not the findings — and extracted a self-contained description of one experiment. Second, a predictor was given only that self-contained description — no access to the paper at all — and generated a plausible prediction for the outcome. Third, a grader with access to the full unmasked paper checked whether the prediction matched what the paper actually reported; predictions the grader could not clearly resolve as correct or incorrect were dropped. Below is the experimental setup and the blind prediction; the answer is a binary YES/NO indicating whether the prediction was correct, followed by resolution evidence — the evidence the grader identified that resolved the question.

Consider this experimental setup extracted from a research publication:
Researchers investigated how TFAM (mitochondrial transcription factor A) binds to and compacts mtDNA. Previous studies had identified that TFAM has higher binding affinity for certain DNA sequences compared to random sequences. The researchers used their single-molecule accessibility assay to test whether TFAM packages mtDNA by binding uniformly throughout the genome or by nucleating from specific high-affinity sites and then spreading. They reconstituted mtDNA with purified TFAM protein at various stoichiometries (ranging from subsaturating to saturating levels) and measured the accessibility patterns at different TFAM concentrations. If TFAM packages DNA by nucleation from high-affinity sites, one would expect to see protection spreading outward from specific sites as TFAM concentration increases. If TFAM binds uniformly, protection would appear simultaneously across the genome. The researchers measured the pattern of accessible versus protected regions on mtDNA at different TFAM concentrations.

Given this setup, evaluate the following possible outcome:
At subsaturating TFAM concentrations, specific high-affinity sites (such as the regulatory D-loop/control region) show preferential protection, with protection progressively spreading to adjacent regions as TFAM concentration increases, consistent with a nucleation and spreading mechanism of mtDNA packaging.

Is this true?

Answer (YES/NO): NO